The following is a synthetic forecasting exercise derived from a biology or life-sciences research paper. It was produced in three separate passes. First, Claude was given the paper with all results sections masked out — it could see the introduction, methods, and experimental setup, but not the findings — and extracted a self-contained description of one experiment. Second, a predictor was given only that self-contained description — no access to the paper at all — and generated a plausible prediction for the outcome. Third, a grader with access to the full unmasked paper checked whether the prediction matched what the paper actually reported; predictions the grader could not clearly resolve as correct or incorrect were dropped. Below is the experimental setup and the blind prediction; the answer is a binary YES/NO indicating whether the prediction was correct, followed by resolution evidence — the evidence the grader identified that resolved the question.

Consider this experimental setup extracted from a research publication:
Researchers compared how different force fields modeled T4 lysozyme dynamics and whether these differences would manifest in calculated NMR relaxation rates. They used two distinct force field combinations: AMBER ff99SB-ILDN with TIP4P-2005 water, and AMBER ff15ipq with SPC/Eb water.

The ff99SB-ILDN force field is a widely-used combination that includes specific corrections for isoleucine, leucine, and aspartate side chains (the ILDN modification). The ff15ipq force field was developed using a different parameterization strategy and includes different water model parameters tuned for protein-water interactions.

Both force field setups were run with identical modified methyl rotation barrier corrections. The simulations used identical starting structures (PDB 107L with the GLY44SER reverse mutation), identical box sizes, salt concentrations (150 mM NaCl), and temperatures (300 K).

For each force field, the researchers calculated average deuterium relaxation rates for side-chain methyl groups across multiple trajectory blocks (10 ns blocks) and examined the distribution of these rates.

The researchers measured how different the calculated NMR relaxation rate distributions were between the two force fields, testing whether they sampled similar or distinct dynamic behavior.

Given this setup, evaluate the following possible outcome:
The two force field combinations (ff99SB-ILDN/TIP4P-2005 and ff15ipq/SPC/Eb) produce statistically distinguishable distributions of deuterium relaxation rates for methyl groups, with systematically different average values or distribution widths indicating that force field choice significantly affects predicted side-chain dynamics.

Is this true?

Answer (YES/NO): YES